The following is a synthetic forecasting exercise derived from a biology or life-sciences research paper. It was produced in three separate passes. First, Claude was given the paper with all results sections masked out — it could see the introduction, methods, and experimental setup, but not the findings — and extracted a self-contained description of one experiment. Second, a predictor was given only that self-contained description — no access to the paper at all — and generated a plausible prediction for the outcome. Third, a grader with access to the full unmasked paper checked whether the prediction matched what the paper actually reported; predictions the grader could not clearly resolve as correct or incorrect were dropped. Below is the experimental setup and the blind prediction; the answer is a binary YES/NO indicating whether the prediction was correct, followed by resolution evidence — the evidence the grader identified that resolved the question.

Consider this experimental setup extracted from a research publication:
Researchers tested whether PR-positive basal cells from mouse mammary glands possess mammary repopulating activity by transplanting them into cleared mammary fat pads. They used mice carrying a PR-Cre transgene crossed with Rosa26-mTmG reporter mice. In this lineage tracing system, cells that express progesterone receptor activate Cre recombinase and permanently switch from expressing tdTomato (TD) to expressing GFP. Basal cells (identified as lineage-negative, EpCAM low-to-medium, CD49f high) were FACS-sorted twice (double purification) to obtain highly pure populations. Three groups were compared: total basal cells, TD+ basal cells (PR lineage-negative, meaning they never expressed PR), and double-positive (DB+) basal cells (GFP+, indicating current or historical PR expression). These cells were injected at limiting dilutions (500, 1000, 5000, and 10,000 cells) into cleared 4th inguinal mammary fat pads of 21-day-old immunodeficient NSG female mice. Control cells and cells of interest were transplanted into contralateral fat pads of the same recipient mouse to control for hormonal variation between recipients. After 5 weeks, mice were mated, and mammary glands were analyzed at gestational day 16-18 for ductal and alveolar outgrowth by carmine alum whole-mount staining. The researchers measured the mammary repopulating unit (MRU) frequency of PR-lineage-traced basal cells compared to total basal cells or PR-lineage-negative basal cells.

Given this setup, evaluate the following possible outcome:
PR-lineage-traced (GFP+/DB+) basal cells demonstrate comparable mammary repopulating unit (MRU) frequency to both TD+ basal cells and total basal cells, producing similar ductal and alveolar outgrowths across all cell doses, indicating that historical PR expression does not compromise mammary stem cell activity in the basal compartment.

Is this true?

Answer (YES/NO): NO